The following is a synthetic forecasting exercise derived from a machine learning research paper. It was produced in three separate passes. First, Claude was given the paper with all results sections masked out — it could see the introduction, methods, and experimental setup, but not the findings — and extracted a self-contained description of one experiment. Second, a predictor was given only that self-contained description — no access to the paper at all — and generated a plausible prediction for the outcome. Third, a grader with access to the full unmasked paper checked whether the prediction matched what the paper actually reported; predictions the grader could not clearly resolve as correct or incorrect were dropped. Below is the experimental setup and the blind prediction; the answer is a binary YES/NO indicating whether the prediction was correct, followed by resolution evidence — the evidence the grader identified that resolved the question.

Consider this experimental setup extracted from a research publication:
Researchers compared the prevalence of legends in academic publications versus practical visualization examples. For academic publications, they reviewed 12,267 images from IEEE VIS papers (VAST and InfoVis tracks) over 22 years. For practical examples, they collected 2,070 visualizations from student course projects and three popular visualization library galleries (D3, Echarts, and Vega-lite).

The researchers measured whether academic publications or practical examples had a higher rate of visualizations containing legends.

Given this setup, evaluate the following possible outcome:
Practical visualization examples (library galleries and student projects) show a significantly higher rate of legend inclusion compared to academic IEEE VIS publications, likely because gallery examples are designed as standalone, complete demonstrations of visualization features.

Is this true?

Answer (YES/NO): YES